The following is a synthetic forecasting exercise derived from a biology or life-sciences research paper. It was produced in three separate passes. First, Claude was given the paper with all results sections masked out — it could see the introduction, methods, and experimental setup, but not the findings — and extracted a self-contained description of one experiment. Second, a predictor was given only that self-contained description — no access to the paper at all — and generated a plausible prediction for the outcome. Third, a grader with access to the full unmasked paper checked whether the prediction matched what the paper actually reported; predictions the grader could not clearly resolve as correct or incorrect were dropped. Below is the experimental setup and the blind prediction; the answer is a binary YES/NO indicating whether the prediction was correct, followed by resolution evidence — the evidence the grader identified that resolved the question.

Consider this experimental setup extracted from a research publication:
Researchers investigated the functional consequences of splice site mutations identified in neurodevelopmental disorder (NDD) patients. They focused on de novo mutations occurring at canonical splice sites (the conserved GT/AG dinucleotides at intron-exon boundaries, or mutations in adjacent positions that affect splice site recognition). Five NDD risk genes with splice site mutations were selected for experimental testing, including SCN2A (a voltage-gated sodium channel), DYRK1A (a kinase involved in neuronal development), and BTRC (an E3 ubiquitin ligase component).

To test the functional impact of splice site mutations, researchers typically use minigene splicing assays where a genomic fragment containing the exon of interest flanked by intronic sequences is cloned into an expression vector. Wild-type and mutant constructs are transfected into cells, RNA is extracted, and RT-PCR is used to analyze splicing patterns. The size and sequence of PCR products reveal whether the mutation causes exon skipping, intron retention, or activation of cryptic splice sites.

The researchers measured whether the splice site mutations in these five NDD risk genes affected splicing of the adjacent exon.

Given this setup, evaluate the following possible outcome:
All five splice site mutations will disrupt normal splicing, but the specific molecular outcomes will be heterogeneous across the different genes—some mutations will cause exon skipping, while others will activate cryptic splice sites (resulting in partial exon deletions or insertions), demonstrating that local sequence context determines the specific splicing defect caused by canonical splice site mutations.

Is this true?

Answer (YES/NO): NO